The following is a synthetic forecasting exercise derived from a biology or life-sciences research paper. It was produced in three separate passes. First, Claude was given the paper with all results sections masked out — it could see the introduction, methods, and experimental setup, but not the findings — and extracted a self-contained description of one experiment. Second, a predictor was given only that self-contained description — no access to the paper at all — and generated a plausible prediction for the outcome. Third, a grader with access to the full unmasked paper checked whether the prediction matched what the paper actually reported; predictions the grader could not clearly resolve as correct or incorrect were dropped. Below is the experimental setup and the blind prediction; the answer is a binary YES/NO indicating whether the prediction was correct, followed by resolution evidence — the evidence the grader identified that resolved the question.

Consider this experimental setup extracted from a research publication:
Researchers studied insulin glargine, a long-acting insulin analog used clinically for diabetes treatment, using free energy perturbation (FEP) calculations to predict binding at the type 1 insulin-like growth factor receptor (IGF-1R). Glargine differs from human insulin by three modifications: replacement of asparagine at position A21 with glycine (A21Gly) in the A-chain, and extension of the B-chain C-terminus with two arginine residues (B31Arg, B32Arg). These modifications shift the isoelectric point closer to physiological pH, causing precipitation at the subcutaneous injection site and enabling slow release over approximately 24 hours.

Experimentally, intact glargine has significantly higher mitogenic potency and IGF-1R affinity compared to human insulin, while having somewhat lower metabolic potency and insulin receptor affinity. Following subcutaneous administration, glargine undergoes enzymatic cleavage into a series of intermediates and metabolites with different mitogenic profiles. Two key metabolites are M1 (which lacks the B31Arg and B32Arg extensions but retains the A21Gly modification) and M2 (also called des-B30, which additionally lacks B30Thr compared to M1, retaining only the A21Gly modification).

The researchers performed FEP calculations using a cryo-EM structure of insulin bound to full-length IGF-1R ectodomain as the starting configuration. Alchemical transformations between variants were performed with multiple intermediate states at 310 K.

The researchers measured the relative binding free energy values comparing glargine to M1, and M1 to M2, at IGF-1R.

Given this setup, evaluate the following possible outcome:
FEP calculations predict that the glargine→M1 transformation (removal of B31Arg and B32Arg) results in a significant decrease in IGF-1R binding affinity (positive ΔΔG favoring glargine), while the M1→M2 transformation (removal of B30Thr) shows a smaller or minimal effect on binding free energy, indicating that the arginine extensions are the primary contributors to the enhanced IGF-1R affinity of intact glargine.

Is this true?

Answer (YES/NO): YES